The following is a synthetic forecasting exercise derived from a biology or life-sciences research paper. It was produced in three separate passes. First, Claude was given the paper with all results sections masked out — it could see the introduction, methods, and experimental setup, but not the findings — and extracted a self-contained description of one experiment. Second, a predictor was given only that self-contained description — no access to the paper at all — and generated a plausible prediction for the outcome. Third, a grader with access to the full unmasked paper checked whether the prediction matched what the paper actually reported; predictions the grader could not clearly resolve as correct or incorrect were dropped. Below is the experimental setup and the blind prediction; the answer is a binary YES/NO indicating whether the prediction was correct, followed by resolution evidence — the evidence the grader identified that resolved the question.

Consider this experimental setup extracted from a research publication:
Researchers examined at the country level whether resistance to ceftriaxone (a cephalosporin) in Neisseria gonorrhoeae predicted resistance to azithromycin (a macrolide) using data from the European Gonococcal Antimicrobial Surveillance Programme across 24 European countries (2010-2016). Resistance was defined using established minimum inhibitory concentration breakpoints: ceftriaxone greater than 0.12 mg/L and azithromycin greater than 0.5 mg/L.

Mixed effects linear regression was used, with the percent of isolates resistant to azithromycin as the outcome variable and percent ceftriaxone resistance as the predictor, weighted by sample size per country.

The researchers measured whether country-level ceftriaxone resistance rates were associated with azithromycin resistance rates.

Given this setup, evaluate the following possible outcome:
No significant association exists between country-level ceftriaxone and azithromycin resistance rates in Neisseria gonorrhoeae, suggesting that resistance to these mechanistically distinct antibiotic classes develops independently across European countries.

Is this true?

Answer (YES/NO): NO